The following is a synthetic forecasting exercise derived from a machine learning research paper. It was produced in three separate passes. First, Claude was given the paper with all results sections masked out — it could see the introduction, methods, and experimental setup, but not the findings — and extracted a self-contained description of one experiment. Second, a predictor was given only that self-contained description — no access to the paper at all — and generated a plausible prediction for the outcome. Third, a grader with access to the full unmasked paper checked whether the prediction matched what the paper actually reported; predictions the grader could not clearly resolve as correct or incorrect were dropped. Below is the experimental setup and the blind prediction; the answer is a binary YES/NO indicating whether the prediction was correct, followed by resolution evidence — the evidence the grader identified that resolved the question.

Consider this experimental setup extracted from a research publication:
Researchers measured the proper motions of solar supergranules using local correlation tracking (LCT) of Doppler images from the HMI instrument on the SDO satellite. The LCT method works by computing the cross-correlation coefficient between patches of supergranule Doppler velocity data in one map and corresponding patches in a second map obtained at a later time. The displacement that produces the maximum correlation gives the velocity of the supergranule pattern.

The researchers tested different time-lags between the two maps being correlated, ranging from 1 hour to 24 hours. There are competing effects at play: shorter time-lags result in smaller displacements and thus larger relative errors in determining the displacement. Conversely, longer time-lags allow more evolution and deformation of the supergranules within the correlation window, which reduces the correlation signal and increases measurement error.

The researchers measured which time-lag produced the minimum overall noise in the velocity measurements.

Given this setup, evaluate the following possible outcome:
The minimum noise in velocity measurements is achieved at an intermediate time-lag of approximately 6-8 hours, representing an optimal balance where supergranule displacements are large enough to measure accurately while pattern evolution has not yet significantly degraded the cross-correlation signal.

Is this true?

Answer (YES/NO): NO